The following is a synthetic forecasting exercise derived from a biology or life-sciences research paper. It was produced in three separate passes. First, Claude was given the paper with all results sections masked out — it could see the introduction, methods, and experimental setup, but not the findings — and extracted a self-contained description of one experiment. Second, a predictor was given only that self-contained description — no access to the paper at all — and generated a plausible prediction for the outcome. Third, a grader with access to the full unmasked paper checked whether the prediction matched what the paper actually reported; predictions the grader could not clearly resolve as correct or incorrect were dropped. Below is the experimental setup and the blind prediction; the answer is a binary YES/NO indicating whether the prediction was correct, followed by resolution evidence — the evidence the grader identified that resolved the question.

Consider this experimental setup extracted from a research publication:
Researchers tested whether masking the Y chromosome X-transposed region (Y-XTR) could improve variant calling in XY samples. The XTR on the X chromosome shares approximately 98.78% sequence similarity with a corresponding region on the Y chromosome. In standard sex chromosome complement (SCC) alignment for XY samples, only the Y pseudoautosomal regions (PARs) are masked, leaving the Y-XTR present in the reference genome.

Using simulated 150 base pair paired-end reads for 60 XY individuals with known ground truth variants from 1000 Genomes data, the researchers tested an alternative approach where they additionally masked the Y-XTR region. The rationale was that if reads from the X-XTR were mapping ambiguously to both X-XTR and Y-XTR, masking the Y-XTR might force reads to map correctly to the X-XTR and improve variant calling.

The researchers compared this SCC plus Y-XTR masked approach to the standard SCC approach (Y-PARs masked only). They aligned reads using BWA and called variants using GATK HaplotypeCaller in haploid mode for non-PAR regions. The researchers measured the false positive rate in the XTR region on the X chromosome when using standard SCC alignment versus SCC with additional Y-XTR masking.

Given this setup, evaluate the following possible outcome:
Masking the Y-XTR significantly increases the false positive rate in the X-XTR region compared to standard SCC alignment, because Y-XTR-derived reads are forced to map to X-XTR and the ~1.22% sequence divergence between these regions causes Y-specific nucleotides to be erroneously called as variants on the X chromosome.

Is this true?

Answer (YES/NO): YES